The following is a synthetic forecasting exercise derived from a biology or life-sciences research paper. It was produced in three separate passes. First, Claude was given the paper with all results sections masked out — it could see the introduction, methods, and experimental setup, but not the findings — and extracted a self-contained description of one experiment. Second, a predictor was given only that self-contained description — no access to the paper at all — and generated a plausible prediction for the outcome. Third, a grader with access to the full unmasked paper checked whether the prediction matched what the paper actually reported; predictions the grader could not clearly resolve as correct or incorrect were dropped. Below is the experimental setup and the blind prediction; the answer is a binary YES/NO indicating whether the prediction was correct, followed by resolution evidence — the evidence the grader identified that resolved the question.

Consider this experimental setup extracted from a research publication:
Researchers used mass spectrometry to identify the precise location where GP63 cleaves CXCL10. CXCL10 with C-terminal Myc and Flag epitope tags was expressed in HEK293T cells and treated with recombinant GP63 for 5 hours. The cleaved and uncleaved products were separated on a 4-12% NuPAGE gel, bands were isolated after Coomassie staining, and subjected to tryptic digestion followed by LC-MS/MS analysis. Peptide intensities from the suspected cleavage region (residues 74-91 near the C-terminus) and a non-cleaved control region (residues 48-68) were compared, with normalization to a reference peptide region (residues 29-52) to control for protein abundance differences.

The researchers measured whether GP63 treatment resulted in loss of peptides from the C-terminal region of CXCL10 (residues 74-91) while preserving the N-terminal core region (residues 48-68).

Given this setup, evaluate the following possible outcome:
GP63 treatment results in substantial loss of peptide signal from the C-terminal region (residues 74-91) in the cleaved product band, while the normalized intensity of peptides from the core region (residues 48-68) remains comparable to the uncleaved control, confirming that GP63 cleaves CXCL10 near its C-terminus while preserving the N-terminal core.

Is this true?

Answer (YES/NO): NO